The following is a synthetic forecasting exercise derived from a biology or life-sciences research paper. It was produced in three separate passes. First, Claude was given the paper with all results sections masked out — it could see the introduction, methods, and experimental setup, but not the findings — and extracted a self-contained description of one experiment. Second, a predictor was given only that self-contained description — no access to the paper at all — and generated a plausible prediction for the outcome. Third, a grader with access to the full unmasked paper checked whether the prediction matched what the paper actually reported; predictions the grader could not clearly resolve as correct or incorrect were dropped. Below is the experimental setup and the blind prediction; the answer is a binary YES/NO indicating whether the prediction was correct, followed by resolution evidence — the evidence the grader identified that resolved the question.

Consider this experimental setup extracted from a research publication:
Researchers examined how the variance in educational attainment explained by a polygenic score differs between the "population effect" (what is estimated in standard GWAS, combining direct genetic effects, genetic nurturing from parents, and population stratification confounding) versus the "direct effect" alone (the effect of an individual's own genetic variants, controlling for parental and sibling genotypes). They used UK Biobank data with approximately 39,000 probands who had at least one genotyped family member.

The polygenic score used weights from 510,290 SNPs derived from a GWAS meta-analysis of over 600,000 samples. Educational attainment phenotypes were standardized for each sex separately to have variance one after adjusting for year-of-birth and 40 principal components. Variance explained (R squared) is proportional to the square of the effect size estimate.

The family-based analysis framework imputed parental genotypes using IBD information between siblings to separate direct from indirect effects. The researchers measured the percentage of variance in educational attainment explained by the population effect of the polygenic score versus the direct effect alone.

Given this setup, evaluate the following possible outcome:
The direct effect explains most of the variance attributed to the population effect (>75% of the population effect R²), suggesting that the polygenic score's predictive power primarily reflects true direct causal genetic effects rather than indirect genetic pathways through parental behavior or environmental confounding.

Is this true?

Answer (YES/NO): NO